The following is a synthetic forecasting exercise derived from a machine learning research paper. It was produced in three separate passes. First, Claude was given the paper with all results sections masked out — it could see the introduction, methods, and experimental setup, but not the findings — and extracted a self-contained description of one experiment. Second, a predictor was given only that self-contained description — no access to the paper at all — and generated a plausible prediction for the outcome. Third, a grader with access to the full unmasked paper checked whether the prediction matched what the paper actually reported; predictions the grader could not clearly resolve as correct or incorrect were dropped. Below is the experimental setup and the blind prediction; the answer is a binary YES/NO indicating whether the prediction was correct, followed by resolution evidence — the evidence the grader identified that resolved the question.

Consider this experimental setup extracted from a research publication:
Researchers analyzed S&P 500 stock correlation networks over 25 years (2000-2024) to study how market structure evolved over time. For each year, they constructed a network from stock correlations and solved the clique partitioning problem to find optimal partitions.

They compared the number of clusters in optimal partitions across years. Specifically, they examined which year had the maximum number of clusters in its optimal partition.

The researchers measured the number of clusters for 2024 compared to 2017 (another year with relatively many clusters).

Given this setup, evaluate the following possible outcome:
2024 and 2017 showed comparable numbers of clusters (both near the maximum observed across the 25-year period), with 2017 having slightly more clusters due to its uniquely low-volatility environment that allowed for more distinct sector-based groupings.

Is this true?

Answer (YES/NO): NO